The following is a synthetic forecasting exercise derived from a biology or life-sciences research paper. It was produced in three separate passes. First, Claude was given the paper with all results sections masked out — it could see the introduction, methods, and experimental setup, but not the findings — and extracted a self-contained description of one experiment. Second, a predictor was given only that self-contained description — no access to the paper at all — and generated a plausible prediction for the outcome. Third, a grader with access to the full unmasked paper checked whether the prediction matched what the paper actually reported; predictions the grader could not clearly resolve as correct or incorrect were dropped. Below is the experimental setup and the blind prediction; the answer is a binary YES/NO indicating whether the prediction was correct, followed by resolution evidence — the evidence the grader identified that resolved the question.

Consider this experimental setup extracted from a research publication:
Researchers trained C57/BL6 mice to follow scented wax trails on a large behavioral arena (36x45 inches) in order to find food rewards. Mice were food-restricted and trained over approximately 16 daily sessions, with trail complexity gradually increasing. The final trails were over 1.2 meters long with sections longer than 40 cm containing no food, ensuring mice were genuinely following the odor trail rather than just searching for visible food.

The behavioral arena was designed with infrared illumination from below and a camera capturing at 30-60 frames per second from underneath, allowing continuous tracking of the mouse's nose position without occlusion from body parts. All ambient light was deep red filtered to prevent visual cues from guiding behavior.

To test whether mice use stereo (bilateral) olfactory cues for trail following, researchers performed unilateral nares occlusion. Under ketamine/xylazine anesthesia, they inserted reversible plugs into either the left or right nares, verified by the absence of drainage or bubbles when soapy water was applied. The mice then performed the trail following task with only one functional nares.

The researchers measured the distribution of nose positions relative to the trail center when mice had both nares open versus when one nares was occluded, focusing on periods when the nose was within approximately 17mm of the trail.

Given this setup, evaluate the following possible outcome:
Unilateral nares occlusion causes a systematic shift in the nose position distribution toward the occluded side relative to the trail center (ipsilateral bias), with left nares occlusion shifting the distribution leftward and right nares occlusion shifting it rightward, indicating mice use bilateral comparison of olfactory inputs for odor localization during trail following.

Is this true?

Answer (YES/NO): YES